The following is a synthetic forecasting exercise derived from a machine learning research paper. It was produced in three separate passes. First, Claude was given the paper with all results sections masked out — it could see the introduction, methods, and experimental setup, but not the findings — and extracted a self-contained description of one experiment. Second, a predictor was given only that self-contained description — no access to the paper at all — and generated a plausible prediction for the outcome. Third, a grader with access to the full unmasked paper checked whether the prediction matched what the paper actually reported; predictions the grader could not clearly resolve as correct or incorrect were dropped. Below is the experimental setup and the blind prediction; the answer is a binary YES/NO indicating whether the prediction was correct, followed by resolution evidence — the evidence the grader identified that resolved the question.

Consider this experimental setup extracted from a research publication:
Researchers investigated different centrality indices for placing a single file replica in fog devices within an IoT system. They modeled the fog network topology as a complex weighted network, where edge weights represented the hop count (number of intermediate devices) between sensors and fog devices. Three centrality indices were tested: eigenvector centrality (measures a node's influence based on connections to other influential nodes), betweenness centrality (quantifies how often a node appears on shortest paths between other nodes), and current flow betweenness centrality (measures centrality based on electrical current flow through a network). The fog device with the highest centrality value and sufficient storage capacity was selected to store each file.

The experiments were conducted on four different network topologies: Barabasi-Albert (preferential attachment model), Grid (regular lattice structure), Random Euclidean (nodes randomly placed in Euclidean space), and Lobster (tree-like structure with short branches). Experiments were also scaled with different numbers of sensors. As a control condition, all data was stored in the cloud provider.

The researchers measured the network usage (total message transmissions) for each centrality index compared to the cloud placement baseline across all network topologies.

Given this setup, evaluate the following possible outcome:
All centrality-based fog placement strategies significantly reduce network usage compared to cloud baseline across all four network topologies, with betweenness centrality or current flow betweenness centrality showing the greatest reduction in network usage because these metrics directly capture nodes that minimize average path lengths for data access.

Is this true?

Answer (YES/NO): NO